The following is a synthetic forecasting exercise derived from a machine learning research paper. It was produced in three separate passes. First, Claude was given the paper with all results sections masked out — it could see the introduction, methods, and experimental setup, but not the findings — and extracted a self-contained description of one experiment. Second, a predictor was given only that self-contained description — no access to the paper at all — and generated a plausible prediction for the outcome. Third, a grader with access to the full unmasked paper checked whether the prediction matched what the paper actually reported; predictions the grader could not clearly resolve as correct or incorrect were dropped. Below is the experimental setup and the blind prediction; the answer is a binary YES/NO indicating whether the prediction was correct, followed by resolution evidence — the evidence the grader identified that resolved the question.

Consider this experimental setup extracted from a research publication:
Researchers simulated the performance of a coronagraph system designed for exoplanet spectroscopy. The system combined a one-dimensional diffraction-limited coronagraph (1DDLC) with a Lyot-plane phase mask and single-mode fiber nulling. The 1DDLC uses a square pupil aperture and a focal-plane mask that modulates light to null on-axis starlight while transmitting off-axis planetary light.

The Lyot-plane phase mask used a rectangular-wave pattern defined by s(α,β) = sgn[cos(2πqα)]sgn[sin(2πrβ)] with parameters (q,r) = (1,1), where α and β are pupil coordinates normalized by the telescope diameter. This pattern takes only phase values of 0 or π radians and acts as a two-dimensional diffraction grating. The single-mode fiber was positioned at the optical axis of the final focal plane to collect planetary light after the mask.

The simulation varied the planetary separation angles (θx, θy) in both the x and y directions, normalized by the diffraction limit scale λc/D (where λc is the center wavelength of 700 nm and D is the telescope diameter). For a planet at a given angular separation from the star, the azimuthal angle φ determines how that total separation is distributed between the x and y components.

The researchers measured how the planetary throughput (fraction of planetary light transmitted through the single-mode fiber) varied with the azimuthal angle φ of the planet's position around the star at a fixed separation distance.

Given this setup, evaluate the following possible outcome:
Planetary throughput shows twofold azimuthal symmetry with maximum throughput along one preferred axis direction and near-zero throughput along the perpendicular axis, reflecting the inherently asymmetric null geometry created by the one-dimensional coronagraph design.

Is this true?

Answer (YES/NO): NO